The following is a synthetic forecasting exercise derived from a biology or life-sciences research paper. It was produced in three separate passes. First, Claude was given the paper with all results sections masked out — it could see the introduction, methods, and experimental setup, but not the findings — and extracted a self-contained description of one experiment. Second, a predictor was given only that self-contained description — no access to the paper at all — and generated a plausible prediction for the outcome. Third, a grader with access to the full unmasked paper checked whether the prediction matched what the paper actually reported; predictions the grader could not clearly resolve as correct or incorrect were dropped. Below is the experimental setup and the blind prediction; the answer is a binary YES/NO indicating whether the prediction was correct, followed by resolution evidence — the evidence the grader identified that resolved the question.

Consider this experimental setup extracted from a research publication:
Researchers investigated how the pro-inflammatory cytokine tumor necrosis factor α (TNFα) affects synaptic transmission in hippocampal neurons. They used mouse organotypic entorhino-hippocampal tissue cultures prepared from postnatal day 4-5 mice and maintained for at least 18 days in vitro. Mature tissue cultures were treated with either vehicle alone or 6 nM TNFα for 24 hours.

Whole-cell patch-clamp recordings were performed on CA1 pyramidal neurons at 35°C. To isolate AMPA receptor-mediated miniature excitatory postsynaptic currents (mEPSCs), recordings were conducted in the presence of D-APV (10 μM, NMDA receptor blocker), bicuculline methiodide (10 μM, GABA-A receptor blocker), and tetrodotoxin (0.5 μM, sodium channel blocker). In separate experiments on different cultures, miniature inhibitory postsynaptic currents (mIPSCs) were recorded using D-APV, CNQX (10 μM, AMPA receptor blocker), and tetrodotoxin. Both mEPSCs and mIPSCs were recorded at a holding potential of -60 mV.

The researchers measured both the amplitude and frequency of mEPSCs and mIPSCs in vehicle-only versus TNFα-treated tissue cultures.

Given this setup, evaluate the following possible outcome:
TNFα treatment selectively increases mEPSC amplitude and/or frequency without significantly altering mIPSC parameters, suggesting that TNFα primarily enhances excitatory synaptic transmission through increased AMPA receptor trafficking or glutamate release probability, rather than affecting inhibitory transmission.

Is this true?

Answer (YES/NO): NO